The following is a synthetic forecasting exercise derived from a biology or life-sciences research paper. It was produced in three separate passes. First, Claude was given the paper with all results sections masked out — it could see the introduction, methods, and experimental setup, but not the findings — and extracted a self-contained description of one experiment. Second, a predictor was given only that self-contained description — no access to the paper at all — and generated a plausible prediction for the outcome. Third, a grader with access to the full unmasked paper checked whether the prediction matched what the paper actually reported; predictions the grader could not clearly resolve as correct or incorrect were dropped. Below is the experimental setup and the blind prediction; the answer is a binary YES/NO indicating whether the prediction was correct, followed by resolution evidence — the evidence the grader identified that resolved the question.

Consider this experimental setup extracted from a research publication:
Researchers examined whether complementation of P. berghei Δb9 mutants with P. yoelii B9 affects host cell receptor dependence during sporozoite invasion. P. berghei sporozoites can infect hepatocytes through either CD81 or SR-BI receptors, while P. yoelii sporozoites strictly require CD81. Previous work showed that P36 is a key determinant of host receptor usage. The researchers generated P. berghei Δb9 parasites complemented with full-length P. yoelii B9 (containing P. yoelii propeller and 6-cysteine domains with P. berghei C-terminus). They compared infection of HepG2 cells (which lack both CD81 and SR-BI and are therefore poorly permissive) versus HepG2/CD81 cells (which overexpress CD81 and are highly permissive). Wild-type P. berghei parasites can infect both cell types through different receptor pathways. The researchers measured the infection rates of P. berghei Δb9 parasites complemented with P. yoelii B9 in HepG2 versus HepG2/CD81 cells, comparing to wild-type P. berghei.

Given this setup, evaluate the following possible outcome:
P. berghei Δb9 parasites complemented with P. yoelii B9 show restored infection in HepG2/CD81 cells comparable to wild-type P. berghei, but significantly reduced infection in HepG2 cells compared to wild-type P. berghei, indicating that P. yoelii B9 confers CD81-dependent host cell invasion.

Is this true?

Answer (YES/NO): NO